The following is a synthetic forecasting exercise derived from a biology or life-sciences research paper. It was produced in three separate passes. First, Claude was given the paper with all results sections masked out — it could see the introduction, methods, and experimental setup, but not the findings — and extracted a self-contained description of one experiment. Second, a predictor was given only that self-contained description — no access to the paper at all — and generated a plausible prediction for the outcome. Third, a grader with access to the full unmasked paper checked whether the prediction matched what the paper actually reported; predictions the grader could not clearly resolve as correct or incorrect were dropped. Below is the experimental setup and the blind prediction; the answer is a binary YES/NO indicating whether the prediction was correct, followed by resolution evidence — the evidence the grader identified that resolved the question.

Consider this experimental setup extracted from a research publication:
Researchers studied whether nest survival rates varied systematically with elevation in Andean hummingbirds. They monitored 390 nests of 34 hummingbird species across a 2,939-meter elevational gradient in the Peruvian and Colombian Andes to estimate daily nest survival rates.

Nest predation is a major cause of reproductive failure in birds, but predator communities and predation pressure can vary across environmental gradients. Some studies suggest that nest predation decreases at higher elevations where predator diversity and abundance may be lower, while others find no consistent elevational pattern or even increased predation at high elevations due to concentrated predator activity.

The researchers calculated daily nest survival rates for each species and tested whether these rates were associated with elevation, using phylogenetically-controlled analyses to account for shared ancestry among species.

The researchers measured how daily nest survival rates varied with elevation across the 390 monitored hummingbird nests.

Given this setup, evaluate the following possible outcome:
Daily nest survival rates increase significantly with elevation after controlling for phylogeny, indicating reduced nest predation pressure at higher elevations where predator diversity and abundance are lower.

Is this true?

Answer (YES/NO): NO